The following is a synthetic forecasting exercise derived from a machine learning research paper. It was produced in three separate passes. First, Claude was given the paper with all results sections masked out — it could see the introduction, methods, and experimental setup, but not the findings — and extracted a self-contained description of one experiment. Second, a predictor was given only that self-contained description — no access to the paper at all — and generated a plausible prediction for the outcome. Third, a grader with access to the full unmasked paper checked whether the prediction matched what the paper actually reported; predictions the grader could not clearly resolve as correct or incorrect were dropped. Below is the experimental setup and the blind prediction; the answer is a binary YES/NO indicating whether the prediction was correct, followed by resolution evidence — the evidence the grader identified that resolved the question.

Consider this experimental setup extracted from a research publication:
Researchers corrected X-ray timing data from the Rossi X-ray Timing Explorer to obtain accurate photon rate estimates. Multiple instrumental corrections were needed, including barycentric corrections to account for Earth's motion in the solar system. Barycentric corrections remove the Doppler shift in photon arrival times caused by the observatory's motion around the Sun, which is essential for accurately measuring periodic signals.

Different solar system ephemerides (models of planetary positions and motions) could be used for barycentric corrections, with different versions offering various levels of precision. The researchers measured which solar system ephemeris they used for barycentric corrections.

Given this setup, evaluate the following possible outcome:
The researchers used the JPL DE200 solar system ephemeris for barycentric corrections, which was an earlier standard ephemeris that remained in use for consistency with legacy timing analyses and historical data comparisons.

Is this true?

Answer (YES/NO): YES